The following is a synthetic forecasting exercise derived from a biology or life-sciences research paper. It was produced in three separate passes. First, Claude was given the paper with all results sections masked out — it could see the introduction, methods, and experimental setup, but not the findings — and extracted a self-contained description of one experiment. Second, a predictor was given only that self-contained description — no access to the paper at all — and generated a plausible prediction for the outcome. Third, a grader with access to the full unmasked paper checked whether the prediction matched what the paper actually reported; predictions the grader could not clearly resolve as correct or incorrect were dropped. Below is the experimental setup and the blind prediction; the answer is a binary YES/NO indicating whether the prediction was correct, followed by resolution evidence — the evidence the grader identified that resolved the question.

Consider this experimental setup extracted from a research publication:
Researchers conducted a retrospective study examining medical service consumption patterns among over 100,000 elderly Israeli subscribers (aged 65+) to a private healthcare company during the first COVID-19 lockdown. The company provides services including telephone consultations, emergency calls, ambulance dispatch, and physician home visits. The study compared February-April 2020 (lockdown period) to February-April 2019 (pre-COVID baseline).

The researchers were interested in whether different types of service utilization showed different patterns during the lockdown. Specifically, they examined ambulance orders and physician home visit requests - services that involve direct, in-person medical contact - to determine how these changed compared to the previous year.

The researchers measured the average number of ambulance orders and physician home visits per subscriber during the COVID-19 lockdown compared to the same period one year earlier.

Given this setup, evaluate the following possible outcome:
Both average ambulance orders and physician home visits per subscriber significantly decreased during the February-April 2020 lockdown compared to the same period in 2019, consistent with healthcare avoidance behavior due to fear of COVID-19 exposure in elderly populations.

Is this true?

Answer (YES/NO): NO